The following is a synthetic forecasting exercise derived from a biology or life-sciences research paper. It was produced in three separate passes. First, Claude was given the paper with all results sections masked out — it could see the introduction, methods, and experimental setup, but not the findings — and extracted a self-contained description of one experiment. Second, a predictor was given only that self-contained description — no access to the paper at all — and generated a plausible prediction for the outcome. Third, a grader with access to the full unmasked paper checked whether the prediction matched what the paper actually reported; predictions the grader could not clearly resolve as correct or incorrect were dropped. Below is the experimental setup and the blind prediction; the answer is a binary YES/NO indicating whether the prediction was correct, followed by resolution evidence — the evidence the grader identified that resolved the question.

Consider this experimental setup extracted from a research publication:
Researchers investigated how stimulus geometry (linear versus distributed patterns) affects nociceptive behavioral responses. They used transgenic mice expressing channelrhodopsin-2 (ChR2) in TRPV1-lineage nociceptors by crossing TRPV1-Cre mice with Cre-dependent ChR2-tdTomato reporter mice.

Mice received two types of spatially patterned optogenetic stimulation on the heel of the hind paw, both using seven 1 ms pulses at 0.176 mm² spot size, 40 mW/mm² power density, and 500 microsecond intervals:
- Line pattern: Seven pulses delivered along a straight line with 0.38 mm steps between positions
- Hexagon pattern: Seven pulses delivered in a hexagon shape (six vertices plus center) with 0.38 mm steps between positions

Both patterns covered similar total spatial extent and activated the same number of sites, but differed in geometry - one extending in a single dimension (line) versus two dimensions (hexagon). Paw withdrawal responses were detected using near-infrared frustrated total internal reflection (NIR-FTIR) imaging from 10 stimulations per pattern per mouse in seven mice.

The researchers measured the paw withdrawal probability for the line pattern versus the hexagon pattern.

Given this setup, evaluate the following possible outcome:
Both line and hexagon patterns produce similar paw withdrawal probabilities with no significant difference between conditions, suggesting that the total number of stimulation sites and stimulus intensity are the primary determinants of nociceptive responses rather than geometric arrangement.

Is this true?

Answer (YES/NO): NO